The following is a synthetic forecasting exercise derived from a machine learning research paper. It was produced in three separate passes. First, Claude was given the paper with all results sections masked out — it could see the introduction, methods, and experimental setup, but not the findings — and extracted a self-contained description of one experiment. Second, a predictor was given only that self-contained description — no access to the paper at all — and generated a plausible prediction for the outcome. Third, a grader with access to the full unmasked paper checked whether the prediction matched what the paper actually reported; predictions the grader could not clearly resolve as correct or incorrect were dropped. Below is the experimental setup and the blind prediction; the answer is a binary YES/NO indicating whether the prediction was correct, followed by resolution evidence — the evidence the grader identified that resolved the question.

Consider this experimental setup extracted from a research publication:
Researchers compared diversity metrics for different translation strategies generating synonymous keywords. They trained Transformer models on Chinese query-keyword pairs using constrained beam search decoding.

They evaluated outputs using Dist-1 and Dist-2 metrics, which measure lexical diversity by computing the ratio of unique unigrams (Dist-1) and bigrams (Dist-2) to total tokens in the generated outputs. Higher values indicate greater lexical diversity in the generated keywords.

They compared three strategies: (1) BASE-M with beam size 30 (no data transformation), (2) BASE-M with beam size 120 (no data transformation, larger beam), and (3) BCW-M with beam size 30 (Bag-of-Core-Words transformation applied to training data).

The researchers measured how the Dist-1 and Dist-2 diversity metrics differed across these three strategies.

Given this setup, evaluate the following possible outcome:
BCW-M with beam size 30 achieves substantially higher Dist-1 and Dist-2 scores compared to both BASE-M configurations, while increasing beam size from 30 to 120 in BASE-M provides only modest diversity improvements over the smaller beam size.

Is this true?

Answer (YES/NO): NO